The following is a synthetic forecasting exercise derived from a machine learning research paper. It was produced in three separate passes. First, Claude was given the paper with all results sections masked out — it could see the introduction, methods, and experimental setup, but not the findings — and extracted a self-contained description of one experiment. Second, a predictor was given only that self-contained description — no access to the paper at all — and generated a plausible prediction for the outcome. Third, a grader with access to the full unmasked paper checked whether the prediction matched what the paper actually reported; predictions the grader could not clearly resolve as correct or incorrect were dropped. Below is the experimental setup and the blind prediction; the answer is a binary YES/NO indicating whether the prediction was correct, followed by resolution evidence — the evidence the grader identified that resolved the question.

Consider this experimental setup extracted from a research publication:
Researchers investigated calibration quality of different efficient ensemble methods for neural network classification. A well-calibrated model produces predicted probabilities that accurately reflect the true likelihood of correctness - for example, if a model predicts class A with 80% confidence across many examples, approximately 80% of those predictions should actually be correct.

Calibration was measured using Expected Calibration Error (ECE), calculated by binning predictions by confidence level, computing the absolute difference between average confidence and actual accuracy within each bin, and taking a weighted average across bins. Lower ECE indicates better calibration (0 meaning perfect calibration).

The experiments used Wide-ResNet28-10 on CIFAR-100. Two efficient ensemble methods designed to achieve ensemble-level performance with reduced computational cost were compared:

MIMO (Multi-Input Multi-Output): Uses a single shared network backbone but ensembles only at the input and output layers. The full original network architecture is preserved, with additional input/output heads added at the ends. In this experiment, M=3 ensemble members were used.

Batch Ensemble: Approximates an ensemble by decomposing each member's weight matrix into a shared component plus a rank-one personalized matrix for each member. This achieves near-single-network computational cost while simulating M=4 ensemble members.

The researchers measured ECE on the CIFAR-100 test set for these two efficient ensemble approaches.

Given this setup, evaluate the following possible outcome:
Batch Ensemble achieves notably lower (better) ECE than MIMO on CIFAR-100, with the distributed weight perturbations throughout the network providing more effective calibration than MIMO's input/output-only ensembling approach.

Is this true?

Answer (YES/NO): NO